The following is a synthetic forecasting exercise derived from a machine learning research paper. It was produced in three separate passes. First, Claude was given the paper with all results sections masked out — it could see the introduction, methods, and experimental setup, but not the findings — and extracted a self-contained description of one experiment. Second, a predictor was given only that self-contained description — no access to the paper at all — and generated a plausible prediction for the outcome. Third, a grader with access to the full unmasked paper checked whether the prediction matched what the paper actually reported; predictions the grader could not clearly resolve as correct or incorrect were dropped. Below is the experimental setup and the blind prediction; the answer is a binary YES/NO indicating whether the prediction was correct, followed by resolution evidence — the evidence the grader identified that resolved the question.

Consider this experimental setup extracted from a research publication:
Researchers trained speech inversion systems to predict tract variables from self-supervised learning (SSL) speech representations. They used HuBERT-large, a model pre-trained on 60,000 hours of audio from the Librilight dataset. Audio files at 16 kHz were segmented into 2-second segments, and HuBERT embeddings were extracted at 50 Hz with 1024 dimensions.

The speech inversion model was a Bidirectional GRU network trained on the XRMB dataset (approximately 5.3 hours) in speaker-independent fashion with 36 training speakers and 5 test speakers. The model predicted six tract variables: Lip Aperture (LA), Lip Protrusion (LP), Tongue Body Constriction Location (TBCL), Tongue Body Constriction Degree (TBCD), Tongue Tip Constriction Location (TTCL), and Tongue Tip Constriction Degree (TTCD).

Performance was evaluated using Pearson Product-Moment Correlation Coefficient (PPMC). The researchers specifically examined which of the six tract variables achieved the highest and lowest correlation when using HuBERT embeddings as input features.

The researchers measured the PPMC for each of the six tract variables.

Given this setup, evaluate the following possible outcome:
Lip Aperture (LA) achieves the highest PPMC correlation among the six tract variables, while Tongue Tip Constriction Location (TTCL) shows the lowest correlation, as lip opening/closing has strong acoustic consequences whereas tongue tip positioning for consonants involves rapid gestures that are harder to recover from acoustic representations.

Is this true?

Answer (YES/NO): NO